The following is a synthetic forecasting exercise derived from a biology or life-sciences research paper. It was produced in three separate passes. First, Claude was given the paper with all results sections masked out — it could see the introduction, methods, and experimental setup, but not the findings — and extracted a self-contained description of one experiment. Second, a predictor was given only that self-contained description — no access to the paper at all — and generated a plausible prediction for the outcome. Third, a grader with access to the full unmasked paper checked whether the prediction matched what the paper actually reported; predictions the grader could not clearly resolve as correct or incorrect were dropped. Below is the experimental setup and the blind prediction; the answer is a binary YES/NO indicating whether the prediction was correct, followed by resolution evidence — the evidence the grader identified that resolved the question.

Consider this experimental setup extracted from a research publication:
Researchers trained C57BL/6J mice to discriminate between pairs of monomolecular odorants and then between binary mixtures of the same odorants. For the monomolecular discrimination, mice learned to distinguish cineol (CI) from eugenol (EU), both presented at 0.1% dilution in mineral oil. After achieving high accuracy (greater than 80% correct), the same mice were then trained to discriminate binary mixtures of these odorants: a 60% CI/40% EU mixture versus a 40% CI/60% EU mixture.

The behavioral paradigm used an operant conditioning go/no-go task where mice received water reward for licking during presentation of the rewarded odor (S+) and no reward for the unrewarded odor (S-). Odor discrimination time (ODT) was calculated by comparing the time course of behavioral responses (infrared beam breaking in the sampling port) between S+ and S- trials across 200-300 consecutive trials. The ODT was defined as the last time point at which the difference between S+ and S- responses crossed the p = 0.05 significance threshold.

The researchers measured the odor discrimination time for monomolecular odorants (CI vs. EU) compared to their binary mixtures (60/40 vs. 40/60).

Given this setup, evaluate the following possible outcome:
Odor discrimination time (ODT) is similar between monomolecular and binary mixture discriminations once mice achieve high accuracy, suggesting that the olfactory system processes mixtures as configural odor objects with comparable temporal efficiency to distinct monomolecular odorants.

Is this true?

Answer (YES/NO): NO